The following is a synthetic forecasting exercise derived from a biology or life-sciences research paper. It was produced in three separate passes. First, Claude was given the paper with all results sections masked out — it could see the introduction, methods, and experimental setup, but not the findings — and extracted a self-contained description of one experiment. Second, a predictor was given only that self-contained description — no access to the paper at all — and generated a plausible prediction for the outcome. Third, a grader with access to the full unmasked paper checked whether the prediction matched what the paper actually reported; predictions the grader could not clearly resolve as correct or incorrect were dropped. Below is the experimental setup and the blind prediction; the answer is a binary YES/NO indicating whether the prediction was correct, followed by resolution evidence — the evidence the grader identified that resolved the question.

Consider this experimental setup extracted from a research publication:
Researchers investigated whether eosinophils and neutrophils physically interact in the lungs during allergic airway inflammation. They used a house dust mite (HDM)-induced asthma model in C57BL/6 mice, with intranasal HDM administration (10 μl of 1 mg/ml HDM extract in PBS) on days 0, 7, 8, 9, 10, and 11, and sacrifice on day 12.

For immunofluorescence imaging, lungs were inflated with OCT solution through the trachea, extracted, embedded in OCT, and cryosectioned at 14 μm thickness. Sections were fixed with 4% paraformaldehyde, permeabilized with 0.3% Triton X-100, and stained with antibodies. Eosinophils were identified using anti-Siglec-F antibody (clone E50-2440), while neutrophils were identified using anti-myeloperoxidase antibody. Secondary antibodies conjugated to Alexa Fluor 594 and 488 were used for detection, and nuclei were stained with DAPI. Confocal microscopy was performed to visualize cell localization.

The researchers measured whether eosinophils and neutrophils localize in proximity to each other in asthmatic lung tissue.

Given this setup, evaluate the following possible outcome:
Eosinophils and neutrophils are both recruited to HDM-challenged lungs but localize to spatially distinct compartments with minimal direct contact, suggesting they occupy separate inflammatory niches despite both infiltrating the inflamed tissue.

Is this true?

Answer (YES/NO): NO